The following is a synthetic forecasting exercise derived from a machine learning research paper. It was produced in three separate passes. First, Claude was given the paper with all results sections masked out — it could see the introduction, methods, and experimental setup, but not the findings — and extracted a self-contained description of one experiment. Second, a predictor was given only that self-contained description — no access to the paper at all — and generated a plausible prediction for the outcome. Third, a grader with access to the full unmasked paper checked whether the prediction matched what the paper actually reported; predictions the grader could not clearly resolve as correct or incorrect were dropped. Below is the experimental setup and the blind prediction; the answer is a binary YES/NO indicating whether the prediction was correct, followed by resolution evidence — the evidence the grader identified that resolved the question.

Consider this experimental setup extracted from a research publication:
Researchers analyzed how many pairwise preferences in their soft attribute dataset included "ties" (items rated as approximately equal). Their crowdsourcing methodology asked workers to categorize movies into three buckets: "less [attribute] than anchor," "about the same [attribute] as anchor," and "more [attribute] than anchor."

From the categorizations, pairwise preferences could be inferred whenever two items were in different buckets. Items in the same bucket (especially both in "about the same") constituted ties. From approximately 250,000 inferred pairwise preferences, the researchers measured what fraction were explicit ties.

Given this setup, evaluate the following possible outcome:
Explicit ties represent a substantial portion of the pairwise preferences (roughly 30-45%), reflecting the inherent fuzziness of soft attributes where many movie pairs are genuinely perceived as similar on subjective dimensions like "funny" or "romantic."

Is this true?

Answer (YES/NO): NO